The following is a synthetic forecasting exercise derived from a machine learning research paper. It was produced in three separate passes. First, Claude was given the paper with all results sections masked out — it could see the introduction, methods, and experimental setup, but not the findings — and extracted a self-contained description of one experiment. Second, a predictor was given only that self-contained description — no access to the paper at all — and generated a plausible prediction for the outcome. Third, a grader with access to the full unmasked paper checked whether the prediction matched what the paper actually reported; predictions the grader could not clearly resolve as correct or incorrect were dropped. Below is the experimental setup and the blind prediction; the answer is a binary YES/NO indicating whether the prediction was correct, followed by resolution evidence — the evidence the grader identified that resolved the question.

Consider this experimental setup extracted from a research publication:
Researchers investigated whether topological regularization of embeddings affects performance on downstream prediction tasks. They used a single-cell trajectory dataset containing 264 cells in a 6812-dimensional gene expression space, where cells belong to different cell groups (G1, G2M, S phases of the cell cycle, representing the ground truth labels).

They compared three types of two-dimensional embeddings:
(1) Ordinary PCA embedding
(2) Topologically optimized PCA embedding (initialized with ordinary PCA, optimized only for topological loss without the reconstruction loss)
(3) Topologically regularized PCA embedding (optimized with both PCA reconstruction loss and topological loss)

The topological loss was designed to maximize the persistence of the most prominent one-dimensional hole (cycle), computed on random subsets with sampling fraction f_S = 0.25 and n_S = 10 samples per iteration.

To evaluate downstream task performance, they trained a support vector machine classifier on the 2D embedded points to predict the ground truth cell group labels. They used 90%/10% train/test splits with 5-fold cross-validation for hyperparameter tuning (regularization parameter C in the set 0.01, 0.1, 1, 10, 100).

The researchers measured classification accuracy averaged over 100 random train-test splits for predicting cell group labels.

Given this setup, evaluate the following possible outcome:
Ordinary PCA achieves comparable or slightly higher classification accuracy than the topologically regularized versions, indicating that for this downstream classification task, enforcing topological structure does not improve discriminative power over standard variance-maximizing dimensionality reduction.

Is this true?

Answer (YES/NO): YES